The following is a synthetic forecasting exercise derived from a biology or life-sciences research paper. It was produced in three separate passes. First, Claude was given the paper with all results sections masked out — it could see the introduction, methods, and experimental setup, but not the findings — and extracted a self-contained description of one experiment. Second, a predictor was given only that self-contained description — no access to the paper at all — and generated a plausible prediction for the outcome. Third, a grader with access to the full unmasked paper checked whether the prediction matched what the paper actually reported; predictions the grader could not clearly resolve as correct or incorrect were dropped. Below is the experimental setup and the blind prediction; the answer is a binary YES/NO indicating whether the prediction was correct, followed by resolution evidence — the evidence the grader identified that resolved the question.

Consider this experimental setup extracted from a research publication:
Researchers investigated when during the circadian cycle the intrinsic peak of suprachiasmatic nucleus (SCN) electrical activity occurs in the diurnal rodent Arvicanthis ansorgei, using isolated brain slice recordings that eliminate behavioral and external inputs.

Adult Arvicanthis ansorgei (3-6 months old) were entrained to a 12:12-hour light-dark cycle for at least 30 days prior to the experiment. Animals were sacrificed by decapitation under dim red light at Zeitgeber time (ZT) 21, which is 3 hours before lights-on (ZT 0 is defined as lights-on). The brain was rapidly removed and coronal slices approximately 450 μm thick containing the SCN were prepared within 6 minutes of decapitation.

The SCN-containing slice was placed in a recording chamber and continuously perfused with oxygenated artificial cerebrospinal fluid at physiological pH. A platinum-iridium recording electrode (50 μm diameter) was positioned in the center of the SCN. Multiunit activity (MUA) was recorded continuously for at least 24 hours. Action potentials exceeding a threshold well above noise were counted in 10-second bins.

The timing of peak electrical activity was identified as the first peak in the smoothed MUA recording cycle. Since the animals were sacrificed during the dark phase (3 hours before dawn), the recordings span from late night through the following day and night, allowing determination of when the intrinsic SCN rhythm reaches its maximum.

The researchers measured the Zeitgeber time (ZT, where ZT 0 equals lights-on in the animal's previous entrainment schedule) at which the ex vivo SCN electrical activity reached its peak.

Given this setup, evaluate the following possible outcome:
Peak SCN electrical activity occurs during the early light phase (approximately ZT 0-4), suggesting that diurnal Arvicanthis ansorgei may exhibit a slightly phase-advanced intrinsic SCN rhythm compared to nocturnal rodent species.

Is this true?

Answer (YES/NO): NO